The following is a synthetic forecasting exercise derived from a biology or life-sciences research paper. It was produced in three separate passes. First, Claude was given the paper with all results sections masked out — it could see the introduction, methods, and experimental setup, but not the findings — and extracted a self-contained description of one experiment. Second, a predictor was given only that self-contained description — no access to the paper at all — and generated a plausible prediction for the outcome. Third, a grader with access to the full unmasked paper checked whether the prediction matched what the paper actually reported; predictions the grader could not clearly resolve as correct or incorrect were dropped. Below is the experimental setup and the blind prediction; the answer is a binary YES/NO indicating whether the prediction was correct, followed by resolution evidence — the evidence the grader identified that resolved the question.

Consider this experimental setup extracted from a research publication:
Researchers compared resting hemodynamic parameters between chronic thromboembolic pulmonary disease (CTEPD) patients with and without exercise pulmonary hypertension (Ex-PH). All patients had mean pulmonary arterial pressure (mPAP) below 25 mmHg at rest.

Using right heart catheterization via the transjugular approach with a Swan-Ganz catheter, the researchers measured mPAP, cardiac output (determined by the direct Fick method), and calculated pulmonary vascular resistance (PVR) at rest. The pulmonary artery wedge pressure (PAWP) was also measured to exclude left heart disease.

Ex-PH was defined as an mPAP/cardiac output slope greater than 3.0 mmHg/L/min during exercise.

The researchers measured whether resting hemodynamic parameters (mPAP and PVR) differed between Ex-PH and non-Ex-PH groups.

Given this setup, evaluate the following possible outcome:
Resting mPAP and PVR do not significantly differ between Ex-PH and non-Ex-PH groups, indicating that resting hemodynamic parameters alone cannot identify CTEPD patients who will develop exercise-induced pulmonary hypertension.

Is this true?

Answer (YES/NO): YES